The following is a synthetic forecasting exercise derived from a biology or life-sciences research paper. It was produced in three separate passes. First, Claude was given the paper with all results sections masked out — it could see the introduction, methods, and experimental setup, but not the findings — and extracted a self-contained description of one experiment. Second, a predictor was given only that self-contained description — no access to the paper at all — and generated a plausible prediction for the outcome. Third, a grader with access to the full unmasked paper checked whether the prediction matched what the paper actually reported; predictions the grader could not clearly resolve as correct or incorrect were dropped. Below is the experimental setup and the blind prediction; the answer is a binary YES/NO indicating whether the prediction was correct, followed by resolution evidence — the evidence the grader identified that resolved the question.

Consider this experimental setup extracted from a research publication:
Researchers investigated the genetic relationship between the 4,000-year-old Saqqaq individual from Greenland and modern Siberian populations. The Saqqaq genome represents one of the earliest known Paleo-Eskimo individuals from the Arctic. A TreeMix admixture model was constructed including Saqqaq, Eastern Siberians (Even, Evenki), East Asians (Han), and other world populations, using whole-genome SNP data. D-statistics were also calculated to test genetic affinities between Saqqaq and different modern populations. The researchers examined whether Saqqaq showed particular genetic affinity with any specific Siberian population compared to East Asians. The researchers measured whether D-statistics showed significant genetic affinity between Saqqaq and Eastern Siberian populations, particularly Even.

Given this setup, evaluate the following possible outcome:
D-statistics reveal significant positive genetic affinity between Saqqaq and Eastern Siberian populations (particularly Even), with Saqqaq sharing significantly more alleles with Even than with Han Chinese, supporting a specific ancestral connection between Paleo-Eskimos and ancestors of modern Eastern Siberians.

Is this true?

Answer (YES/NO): YES